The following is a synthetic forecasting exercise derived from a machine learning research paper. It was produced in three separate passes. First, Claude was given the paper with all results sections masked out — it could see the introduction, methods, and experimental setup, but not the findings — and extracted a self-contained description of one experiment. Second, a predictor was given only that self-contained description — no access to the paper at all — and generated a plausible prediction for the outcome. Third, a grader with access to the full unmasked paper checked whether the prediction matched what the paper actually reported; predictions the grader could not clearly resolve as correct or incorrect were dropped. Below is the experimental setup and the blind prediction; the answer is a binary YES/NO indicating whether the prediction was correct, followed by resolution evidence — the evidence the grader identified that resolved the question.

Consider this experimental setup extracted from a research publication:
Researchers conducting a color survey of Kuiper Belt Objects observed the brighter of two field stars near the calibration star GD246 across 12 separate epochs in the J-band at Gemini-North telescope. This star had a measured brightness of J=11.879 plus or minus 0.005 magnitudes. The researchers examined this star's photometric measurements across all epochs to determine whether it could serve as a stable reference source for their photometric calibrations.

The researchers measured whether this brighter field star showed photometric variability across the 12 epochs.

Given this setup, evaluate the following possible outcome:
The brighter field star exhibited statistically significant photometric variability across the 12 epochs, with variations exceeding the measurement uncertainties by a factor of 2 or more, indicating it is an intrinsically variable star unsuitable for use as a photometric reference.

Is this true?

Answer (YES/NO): NO